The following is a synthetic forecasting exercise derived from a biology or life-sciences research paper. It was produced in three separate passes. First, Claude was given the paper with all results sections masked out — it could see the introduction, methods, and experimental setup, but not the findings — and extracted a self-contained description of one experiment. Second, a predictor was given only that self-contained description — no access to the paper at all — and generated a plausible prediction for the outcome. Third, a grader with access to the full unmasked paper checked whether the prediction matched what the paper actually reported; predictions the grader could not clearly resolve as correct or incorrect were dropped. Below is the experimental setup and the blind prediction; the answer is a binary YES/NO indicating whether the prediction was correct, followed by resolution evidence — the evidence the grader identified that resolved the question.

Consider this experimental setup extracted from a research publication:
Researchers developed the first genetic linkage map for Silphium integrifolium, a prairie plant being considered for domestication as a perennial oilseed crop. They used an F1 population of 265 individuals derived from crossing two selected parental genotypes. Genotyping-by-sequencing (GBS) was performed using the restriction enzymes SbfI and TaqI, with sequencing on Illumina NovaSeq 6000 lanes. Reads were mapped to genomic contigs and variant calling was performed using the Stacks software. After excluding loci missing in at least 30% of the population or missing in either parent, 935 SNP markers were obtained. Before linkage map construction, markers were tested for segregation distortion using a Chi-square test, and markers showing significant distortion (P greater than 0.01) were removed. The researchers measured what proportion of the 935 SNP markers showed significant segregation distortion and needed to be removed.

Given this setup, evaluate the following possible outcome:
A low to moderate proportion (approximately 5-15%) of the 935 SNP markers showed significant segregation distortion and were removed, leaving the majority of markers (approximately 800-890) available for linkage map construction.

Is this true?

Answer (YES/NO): NO